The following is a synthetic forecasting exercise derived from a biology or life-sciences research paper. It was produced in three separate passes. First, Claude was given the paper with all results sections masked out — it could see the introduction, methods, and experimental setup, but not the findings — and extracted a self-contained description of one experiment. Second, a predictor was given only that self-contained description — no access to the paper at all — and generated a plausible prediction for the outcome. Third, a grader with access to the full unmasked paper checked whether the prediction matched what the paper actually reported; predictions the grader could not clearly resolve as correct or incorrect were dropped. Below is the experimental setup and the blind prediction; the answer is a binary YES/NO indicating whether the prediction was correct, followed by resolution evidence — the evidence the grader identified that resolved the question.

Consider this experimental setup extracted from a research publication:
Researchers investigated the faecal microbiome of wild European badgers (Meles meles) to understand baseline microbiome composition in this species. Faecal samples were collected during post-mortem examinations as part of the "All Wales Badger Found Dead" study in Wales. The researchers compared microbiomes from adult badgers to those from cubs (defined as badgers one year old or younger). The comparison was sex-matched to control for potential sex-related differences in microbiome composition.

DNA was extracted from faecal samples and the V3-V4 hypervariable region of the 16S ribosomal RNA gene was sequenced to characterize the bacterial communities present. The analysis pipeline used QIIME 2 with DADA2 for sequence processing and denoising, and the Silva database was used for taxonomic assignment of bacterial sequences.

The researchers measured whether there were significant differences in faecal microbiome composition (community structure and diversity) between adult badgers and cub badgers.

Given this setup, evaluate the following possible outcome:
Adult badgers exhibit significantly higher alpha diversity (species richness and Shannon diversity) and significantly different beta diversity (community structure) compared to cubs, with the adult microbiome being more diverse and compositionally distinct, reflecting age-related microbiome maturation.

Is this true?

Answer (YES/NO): NO